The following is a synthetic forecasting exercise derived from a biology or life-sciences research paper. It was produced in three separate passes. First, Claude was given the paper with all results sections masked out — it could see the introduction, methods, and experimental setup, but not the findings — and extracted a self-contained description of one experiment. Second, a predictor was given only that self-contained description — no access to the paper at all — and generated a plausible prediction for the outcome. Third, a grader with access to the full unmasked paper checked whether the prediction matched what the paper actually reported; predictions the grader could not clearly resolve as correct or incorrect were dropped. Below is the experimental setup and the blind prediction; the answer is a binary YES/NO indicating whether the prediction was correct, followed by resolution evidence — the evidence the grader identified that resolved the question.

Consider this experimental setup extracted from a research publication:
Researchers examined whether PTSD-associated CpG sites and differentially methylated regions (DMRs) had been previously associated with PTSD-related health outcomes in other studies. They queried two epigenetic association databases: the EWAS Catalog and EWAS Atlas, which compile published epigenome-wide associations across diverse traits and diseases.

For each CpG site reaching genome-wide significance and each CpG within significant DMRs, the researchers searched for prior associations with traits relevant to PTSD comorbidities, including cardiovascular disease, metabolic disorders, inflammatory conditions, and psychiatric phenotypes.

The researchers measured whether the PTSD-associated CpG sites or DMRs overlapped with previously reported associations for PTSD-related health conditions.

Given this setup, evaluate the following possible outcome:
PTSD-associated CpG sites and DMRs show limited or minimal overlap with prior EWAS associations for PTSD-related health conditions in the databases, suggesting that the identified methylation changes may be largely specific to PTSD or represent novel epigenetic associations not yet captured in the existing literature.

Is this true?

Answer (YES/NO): NO